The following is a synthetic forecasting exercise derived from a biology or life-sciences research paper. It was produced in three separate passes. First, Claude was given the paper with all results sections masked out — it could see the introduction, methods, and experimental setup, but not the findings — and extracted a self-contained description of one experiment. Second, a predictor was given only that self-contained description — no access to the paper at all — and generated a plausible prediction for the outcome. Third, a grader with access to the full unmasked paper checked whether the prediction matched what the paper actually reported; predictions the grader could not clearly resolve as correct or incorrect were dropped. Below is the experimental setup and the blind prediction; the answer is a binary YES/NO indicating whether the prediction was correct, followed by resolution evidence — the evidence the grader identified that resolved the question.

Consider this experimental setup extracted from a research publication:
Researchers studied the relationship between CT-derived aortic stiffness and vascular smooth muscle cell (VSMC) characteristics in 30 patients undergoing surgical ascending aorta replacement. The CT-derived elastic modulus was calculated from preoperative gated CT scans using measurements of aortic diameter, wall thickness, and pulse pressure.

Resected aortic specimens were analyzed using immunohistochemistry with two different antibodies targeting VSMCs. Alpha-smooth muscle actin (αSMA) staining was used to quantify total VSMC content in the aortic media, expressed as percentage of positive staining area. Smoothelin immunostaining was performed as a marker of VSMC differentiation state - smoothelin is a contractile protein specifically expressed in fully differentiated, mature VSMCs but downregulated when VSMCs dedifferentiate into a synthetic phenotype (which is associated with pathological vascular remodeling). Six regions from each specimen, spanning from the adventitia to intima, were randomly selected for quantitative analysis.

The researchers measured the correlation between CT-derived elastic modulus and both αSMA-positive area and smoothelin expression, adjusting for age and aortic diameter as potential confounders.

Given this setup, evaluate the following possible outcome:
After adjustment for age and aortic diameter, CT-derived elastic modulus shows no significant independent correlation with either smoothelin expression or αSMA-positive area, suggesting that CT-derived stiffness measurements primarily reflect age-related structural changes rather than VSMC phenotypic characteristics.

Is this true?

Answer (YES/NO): NO